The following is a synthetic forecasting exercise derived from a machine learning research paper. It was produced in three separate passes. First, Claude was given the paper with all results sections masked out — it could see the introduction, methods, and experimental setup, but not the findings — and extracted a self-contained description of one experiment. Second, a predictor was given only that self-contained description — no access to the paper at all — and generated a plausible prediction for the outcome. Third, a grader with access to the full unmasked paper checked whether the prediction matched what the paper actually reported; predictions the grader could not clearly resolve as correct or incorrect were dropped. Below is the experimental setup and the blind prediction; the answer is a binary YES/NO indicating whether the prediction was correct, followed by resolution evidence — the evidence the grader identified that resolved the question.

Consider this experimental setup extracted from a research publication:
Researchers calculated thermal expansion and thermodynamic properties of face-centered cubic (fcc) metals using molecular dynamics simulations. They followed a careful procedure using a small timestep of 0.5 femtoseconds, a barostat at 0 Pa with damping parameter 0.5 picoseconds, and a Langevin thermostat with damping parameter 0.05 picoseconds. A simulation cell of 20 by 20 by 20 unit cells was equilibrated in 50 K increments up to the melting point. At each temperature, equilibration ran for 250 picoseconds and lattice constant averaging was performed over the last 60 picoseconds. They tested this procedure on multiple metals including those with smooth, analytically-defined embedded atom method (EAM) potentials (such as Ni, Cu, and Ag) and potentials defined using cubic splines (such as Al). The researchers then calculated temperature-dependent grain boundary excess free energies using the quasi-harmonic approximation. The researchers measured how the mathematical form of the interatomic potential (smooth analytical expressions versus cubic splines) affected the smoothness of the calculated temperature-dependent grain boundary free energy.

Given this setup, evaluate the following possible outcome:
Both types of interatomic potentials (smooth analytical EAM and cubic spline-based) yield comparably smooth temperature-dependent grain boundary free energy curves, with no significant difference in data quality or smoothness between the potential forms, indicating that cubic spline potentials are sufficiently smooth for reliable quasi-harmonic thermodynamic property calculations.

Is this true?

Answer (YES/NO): NO